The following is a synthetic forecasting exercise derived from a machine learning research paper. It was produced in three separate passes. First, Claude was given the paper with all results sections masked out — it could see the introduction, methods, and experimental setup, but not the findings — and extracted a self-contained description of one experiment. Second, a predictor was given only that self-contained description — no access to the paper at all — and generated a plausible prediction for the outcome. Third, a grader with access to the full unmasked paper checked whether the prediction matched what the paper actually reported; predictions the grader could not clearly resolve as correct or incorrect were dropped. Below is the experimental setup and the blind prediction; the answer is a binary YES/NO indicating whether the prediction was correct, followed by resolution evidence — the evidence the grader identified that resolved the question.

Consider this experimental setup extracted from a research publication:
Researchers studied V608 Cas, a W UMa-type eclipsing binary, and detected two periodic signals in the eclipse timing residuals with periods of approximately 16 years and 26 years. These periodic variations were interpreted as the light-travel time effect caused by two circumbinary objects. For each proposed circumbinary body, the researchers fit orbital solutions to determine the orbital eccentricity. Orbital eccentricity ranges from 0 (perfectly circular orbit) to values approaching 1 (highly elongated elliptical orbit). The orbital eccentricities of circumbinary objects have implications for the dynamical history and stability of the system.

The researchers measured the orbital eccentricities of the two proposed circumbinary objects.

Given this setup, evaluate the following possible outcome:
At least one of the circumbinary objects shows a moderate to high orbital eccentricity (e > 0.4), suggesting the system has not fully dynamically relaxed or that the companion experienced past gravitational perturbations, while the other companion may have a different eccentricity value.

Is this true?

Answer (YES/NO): YES